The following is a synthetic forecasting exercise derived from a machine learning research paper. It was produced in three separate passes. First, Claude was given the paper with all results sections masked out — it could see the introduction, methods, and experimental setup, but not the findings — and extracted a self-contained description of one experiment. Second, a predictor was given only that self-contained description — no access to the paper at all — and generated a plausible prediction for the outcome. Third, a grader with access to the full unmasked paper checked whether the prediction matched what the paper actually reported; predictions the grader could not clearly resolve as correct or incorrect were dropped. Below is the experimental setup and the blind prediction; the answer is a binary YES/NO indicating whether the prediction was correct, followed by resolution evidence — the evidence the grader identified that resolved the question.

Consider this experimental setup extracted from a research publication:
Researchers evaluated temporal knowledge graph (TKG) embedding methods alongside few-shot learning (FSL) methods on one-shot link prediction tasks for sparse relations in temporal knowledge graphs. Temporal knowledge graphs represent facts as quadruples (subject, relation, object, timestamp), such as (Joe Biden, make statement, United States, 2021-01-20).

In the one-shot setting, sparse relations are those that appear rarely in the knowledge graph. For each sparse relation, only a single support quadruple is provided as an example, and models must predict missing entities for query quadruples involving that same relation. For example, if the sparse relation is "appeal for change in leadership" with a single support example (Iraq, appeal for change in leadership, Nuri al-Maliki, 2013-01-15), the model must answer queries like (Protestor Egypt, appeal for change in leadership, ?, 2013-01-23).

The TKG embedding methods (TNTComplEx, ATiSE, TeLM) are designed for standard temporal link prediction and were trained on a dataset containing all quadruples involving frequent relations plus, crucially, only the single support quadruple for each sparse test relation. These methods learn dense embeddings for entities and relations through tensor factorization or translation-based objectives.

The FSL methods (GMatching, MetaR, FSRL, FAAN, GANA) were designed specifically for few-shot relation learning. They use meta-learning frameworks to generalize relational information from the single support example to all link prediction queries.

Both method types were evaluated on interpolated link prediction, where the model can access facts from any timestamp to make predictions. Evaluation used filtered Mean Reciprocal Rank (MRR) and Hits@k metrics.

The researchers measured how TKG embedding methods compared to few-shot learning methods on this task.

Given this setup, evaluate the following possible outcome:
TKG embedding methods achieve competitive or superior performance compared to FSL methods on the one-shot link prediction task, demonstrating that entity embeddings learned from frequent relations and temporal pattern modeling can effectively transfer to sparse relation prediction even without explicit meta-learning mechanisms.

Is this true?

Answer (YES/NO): NO